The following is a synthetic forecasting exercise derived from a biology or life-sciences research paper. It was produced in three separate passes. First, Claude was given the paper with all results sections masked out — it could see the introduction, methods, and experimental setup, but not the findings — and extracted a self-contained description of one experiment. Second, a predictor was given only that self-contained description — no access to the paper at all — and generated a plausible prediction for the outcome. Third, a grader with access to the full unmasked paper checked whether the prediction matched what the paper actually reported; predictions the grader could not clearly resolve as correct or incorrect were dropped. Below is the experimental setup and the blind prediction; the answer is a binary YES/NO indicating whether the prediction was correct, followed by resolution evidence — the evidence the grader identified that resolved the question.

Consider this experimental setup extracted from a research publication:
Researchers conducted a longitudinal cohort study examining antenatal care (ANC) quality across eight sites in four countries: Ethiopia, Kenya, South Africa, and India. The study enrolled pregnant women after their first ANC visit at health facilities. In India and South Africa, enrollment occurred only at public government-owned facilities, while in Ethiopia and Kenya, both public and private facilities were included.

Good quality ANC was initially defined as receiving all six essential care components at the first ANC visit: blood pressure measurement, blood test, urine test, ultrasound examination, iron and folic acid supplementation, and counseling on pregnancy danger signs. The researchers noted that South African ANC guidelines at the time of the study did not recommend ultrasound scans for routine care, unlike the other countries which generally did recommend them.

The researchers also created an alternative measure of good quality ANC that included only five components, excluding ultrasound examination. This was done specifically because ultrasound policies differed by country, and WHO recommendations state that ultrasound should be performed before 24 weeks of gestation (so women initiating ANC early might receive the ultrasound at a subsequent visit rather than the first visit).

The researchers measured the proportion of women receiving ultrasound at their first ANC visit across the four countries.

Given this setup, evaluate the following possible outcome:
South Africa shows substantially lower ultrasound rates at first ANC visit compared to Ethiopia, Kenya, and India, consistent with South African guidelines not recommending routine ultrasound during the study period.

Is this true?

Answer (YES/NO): YES